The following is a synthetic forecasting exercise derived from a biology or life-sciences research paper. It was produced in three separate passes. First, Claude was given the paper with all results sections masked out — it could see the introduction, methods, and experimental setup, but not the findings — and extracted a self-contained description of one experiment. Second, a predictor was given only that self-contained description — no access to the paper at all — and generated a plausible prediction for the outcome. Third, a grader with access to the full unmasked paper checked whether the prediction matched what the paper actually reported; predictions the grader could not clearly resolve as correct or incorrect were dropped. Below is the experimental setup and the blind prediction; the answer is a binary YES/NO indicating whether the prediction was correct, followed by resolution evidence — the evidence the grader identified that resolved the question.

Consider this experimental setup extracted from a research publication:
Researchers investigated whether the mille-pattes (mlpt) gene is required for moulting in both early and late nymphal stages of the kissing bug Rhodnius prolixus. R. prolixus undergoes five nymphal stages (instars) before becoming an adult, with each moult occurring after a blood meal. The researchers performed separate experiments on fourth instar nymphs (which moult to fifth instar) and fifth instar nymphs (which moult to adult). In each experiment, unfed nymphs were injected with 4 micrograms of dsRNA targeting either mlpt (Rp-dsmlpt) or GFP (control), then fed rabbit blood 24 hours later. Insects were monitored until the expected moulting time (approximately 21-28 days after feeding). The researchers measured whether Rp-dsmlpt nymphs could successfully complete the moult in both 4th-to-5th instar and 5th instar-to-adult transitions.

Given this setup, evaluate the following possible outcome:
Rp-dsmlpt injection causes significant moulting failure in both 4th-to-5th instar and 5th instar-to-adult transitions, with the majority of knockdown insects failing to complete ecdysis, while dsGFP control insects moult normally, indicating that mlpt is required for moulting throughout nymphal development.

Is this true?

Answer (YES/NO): YES